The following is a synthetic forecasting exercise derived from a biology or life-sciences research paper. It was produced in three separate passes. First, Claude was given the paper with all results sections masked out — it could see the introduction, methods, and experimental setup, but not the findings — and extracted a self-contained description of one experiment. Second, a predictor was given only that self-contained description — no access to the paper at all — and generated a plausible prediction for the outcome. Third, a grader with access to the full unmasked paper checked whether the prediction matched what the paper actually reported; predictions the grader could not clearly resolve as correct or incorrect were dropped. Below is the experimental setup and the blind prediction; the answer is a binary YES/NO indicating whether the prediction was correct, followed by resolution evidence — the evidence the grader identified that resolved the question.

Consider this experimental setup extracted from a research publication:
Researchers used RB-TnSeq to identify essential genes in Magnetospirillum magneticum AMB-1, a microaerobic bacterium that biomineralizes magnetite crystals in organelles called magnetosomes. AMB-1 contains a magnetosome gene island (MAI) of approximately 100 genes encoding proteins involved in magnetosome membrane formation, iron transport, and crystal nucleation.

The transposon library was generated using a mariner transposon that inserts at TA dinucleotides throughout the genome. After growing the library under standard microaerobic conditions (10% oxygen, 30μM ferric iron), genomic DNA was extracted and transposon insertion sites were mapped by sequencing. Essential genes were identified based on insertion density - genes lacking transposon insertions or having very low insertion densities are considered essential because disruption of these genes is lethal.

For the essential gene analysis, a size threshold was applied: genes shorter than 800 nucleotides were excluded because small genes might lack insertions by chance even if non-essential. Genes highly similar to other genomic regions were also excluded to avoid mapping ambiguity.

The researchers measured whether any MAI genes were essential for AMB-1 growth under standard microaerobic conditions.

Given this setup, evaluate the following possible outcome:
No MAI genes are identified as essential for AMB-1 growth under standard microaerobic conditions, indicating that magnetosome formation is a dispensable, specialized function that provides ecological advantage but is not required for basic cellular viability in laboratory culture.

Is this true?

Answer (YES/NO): YES